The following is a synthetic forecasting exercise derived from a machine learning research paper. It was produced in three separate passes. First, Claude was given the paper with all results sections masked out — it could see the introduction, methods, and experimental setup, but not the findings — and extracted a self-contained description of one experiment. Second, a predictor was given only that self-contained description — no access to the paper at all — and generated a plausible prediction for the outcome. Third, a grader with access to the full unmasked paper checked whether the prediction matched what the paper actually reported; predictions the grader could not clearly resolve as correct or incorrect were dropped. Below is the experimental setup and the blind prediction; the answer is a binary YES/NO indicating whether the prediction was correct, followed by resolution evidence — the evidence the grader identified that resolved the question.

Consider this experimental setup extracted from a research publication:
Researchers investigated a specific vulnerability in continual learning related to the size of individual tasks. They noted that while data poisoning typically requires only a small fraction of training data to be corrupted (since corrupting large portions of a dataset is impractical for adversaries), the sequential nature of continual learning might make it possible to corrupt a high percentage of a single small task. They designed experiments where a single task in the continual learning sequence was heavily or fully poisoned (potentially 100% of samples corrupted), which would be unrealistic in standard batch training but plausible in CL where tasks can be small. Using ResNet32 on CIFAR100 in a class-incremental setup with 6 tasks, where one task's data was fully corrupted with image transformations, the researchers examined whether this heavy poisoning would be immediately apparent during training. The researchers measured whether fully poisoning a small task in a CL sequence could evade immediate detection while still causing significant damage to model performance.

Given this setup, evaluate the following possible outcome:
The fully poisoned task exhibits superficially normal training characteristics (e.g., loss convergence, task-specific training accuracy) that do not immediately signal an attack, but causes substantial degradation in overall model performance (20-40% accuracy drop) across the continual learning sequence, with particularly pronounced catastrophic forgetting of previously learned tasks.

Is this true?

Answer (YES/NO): NO